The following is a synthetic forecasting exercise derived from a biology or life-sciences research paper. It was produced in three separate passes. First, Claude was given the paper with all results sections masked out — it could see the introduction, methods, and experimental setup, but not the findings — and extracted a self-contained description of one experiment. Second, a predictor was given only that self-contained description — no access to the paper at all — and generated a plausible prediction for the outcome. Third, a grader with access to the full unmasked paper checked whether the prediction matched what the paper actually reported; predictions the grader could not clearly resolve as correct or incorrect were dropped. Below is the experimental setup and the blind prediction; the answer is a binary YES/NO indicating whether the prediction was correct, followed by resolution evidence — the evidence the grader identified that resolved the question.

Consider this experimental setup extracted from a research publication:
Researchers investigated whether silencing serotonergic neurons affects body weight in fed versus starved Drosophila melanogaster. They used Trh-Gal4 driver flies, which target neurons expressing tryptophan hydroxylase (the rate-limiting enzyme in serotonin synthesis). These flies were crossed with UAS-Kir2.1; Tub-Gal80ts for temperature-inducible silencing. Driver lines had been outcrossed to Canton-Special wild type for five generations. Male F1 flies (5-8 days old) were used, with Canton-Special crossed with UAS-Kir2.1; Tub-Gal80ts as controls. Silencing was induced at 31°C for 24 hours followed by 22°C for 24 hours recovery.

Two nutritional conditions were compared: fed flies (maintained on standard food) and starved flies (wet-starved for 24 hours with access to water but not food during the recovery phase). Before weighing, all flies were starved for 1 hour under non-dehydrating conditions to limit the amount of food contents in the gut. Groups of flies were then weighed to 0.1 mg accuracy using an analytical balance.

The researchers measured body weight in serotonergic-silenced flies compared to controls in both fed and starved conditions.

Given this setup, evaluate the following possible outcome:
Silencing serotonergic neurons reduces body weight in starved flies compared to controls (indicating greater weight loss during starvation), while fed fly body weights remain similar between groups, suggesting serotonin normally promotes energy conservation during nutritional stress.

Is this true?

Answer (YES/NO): NO